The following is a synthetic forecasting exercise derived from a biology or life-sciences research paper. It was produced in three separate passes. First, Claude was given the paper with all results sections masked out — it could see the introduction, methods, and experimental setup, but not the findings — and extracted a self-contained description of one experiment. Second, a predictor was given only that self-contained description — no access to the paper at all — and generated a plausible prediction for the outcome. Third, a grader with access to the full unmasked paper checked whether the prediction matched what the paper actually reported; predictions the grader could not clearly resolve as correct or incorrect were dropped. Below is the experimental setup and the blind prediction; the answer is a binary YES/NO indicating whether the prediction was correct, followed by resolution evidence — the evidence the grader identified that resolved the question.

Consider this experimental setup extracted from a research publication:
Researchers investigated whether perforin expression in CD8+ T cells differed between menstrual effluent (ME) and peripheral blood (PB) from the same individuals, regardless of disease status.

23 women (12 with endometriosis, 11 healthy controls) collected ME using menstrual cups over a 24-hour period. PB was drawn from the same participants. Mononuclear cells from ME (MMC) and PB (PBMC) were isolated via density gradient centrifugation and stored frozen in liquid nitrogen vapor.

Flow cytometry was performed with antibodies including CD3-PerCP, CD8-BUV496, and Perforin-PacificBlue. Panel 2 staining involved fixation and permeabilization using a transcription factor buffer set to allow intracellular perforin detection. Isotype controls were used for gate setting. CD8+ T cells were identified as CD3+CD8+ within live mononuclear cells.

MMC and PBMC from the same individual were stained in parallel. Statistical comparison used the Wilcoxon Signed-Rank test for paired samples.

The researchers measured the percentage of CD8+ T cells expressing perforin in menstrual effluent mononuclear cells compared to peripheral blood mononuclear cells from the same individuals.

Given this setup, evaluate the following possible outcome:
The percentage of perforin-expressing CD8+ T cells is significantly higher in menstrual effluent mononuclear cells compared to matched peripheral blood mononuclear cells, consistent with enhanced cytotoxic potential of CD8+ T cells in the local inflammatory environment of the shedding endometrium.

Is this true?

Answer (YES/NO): NO